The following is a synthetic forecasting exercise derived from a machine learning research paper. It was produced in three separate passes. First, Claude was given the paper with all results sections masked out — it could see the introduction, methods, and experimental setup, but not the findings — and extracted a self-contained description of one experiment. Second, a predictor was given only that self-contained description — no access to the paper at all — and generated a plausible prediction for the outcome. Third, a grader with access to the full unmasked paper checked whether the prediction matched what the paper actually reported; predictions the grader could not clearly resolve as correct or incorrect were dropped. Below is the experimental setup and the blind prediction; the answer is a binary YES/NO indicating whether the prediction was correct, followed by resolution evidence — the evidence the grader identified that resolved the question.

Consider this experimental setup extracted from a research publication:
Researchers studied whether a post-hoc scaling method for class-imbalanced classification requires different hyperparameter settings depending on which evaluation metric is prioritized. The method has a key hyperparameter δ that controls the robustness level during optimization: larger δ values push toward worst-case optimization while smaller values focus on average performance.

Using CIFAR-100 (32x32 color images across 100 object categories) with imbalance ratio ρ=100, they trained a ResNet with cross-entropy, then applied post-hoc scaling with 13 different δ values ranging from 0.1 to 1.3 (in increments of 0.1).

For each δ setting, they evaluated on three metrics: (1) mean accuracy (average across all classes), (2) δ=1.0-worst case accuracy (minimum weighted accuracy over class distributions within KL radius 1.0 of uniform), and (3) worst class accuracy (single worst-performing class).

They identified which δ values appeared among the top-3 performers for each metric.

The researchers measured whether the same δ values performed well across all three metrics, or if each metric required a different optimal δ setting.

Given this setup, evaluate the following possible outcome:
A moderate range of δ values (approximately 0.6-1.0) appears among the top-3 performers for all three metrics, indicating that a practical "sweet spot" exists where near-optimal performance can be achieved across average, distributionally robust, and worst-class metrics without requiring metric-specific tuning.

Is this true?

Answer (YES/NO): NO